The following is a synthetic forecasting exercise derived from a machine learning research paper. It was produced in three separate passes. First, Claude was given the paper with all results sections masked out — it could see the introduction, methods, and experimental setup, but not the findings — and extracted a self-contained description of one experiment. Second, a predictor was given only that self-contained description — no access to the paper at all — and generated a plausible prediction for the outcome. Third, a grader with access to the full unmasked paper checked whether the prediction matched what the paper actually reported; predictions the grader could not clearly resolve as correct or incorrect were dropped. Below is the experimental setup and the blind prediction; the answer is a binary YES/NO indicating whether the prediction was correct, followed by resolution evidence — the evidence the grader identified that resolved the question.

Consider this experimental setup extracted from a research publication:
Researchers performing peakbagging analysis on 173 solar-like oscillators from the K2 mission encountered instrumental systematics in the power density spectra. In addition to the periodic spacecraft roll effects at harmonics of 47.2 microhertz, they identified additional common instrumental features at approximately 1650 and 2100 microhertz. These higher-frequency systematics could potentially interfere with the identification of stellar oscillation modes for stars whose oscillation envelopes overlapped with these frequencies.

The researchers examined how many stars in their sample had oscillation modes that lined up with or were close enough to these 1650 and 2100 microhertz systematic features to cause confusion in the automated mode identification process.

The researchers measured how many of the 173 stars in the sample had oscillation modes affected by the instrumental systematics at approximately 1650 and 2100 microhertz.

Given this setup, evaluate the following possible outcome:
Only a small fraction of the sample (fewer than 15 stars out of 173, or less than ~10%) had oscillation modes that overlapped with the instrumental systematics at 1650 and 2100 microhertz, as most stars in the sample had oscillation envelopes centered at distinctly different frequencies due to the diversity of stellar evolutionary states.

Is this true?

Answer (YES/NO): YES